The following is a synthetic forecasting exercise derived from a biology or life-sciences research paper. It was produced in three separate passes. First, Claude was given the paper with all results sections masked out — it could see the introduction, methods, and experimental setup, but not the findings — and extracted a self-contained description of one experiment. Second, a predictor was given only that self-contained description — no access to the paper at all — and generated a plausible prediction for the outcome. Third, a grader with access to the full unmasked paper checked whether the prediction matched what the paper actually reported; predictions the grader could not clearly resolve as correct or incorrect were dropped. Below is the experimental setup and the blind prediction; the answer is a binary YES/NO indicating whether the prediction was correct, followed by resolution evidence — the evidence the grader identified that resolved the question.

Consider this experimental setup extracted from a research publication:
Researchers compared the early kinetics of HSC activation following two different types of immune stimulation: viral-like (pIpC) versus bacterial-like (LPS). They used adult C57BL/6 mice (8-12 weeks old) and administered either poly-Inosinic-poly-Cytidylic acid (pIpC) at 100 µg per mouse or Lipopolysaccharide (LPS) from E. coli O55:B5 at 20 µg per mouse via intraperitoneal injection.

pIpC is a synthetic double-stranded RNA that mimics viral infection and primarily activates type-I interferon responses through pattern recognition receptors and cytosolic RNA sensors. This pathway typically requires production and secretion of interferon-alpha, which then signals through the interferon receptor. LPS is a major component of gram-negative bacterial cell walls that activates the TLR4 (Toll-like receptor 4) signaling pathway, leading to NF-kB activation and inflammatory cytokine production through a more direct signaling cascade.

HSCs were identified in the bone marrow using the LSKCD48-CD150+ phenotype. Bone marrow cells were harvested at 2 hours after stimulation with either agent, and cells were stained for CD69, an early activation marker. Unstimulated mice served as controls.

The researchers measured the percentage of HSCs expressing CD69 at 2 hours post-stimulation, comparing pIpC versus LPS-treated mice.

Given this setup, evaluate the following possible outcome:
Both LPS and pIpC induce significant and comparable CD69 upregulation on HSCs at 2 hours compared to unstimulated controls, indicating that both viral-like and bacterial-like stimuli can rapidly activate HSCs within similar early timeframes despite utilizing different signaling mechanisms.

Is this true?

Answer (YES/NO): NO